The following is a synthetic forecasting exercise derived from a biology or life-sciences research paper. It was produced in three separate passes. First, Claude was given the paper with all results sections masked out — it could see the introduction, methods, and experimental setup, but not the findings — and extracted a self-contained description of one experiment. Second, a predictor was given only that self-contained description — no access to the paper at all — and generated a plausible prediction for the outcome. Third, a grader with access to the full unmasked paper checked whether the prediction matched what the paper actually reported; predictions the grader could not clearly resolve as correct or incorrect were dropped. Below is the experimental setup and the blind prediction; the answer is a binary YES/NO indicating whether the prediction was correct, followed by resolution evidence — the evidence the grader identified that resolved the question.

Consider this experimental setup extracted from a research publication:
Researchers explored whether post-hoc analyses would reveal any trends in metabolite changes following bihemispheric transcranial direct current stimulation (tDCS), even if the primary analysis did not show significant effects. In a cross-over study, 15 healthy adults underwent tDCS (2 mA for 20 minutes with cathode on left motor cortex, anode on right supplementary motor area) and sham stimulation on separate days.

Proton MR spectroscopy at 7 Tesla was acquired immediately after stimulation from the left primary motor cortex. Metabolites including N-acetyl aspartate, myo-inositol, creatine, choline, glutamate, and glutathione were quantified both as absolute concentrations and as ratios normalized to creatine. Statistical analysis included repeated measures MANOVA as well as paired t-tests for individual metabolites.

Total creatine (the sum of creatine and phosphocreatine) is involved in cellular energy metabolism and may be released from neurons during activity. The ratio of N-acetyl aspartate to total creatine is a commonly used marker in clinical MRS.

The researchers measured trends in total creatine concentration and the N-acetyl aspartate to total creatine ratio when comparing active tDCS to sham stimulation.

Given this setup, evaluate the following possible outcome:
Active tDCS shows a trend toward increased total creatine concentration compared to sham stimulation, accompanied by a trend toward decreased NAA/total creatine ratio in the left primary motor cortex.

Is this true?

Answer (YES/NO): NO